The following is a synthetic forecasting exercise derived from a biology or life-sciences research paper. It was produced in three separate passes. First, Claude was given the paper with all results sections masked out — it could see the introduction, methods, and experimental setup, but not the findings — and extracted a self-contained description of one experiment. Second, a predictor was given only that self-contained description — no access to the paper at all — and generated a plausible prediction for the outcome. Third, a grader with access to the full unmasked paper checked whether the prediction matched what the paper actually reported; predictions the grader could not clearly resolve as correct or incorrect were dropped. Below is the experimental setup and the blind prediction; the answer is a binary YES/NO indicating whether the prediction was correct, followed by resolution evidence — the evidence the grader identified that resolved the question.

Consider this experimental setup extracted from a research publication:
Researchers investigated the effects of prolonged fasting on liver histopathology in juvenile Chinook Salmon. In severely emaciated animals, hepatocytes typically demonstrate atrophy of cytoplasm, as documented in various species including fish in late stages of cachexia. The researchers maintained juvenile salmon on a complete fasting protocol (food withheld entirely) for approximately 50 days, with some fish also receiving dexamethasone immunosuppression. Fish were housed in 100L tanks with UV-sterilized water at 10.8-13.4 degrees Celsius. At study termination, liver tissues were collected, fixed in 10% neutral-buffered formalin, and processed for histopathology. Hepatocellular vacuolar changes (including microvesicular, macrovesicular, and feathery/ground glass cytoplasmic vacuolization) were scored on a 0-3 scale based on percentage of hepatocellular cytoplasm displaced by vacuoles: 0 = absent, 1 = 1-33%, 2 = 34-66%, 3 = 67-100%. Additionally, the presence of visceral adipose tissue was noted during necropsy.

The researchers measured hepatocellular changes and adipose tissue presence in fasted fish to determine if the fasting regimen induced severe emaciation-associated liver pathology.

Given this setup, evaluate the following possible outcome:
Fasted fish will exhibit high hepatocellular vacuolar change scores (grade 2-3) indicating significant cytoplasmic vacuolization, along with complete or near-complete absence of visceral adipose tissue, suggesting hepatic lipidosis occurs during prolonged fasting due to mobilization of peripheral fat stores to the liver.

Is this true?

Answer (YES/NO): NO